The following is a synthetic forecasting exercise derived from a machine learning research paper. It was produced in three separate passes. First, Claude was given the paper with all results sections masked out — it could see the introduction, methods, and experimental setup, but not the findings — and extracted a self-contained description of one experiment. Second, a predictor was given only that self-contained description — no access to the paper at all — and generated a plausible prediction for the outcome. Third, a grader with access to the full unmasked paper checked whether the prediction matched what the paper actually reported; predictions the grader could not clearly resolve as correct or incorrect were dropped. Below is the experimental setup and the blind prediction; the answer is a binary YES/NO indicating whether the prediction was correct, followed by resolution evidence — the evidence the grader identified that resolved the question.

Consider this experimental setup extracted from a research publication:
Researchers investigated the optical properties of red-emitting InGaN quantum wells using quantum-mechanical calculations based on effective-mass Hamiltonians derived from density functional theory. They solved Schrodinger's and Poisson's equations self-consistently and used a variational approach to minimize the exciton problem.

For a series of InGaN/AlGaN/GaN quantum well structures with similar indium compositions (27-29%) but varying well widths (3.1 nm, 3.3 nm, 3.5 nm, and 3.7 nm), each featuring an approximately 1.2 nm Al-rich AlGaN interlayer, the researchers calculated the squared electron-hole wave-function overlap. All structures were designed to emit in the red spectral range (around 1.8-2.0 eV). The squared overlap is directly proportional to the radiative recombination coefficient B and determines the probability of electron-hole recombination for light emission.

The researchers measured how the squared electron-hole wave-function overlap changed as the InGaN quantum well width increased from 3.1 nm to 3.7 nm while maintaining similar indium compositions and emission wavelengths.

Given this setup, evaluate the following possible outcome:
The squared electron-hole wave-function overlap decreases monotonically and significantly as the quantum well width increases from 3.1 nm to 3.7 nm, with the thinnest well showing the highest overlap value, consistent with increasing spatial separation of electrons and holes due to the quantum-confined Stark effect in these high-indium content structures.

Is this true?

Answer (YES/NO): YES